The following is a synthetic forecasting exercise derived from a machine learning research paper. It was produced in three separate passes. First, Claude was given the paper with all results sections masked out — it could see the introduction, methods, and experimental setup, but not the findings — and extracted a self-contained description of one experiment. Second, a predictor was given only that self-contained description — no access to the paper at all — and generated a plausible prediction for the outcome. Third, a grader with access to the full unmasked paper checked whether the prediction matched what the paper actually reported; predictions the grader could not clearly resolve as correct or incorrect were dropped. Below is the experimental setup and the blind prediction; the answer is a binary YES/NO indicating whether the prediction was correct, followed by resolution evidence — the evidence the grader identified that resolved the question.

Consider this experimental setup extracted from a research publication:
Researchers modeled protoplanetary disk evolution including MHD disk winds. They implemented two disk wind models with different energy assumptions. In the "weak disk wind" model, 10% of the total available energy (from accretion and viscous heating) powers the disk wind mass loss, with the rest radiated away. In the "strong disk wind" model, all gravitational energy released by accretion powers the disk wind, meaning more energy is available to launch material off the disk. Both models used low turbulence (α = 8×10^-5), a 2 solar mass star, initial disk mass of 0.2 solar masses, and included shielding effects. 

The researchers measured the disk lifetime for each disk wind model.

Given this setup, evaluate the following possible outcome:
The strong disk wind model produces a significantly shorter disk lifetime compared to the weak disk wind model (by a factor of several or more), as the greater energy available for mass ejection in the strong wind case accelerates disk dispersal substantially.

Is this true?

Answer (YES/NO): NO